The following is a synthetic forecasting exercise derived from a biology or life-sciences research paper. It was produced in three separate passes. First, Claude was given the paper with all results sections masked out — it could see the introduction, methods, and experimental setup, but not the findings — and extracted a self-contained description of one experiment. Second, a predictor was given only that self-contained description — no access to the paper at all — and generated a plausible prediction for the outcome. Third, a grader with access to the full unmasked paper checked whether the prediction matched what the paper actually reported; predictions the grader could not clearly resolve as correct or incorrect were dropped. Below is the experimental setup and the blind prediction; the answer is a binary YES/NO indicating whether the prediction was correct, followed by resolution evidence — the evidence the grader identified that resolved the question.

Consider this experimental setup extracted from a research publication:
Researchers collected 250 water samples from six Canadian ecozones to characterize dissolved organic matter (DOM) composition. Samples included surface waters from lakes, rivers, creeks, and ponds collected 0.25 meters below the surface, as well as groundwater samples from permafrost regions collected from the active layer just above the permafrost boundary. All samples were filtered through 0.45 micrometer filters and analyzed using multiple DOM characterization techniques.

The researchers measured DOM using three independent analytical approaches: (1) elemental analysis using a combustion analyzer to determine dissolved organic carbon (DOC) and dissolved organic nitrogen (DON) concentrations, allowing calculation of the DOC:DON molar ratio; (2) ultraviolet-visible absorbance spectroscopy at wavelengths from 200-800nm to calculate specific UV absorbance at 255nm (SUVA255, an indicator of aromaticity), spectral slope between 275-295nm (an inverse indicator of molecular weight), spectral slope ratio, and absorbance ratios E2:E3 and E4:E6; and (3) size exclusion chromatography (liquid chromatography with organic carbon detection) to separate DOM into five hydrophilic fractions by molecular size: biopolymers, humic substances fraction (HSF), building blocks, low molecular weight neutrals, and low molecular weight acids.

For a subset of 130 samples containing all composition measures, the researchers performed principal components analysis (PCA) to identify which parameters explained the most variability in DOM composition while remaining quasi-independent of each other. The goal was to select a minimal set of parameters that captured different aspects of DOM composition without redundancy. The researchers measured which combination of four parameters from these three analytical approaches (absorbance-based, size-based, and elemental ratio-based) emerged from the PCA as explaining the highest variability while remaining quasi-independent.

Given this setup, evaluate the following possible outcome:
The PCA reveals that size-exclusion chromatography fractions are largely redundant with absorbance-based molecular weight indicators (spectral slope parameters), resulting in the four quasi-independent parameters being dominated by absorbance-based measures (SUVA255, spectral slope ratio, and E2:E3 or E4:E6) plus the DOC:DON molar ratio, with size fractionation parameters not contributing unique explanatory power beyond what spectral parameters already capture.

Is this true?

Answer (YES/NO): NO